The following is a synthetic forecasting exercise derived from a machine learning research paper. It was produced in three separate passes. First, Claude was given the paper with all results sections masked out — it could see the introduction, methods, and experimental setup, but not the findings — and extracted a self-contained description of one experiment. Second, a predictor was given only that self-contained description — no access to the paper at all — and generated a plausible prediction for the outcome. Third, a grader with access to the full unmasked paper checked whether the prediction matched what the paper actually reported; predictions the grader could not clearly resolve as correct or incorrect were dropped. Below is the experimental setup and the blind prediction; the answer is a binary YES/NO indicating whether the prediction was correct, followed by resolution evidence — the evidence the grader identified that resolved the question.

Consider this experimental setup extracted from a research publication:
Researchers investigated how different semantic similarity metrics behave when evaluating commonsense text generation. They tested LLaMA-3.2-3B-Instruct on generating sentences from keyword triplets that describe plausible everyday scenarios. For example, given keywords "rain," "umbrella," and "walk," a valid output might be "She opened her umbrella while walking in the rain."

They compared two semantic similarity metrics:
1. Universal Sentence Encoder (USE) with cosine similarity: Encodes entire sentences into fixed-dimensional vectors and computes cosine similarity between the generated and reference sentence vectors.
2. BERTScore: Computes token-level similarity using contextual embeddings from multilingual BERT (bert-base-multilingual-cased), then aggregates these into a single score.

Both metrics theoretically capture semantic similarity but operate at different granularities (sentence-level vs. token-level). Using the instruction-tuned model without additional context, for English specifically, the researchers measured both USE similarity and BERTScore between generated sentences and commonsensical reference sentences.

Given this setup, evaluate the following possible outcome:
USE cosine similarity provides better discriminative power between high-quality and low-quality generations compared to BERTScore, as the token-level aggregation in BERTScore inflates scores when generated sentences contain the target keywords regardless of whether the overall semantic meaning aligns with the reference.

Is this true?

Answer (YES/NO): YES